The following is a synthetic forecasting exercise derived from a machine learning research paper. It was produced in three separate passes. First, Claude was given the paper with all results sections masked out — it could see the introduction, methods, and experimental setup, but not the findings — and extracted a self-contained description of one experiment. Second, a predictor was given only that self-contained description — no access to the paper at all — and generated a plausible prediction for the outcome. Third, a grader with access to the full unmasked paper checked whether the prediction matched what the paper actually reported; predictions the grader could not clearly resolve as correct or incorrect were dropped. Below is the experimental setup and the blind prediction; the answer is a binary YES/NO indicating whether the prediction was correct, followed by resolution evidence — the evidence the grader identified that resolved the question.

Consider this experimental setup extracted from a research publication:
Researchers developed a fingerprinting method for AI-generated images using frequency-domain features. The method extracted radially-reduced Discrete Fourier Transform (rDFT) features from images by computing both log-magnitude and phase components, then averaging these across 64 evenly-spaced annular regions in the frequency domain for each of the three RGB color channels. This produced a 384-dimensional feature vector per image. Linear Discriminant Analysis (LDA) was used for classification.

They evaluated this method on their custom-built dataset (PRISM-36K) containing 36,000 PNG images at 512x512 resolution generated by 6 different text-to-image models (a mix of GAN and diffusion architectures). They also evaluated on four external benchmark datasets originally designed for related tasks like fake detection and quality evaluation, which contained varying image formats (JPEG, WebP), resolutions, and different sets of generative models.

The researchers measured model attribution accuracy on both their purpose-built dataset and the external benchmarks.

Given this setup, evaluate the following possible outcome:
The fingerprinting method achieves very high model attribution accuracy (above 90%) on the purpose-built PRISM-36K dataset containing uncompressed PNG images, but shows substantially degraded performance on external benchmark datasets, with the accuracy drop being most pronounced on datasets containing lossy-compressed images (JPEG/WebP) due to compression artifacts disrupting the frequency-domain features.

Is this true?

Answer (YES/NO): YES